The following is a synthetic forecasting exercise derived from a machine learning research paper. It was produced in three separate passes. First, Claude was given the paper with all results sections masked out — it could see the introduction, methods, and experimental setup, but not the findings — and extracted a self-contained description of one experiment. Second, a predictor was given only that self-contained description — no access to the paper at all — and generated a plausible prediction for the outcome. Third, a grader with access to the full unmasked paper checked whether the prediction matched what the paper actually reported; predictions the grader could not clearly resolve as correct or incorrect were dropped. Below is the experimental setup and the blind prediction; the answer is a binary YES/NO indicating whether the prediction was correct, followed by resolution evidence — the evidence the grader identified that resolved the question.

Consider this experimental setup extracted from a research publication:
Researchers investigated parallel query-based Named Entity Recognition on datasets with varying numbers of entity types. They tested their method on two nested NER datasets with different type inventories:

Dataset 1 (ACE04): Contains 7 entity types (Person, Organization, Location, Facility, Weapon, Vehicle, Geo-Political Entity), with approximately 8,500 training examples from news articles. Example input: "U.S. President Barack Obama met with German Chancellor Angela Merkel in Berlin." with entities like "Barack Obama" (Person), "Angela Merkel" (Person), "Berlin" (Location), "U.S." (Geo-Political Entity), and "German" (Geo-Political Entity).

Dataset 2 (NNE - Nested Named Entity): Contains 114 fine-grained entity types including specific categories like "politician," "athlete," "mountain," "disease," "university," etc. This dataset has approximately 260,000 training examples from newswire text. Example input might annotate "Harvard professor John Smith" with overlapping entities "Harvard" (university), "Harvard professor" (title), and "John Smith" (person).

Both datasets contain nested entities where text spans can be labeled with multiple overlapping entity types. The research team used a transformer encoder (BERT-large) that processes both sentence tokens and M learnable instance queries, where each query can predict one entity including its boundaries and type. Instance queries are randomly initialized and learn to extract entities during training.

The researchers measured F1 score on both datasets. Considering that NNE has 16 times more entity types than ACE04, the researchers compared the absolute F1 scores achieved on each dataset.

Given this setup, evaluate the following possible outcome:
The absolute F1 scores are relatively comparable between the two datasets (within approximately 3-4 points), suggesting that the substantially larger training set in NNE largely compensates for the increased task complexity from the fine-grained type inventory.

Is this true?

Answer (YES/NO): NO